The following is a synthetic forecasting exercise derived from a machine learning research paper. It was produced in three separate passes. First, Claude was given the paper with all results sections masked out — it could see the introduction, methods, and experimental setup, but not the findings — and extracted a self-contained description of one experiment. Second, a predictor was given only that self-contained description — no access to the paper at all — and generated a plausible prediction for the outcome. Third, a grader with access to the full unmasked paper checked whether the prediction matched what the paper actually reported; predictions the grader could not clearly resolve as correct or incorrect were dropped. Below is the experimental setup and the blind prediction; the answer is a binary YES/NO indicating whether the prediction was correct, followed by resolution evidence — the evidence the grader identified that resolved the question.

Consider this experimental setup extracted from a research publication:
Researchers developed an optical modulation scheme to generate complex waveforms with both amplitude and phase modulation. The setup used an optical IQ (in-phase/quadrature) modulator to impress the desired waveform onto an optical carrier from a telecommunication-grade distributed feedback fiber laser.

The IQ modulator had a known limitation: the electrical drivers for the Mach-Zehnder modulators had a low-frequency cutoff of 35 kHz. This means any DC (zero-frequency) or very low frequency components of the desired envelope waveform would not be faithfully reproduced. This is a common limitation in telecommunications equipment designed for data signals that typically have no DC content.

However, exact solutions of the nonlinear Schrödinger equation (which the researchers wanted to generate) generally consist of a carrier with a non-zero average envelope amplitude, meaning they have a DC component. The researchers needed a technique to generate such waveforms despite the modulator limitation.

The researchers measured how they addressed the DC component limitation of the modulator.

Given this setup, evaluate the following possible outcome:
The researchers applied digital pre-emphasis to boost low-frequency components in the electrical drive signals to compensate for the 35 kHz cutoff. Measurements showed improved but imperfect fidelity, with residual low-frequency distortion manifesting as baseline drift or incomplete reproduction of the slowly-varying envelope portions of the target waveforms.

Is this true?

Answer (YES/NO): NO